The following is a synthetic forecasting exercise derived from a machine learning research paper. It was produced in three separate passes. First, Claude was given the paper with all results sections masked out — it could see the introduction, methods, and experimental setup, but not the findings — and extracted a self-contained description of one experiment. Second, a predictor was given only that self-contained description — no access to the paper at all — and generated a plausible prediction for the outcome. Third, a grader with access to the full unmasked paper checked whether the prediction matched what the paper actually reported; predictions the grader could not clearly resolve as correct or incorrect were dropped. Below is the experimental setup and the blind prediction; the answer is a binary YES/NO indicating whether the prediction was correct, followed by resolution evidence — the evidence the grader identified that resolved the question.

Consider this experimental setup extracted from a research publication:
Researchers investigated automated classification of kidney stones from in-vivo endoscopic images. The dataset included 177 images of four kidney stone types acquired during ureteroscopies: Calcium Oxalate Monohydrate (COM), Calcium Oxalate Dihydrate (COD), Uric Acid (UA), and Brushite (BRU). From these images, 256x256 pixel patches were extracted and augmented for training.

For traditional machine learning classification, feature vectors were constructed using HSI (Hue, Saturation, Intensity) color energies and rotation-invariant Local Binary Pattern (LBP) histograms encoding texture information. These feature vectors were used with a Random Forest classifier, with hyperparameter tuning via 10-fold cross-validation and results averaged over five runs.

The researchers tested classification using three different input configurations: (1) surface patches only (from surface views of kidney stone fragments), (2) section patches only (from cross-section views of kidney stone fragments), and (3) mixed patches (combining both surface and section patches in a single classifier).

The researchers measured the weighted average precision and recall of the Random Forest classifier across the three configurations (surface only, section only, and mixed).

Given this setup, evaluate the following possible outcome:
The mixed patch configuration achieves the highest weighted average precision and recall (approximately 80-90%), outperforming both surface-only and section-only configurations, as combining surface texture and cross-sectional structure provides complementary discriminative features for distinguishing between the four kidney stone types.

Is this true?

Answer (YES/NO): NO